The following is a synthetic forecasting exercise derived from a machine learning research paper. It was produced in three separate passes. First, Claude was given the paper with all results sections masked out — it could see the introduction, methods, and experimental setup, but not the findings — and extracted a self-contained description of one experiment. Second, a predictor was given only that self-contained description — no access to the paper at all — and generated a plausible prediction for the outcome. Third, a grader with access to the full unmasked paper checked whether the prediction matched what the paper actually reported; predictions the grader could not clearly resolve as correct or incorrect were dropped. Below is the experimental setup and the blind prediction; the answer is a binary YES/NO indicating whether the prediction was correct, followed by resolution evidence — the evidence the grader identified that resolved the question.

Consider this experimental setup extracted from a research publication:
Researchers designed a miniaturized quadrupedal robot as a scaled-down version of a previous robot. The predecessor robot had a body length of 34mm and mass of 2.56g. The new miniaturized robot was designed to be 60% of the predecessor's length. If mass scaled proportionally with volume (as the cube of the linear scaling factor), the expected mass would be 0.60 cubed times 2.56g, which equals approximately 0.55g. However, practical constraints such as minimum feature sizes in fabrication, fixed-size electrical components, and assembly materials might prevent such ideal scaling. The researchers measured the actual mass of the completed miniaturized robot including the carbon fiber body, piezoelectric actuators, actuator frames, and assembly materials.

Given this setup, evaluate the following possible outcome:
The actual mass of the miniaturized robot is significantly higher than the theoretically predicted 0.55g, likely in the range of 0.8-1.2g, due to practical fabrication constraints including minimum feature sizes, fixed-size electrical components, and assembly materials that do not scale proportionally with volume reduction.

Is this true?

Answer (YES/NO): YES